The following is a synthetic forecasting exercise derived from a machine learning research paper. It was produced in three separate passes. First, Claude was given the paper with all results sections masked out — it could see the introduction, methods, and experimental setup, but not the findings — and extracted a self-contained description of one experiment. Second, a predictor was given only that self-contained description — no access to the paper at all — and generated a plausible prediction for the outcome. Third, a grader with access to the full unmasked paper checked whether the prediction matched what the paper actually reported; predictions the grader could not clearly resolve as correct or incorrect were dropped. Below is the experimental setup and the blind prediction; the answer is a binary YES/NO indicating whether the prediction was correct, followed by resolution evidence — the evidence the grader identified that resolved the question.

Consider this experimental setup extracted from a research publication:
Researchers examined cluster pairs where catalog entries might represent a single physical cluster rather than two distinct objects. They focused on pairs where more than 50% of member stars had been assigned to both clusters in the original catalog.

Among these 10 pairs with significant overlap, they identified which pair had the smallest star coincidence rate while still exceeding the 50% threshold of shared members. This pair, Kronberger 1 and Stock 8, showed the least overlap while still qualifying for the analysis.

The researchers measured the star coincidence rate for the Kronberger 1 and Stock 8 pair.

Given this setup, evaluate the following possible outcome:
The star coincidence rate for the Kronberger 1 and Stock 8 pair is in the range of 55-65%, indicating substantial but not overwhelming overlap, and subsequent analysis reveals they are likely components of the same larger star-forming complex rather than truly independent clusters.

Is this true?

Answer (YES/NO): NO